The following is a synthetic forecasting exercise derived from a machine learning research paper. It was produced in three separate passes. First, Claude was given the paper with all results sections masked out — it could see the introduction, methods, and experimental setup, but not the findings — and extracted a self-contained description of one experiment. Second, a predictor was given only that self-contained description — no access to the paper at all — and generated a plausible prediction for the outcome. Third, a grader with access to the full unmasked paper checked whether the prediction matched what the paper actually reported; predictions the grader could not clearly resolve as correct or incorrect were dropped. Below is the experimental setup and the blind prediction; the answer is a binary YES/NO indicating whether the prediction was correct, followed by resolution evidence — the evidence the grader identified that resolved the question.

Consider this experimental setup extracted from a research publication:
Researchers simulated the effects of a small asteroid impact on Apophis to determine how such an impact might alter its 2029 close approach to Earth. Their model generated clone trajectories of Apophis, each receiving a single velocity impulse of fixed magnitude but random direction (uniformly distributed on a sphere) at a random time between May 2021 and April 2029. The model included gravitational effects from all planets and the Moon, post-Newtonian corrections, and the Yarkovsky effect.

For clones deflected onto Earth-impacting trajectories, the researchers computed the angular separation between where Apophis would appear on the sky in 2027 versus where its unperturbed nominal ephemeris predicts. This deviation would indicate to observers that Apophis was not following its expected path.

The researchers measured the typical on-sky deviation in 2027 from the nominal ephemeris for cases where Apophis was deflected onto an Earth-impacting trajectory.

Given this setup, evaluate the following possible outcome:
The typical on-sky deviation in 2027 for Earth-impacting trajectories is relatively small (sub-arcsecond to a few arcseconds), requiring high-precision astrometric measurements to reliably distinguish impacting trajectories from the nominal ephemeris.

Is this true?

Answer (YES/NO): NO